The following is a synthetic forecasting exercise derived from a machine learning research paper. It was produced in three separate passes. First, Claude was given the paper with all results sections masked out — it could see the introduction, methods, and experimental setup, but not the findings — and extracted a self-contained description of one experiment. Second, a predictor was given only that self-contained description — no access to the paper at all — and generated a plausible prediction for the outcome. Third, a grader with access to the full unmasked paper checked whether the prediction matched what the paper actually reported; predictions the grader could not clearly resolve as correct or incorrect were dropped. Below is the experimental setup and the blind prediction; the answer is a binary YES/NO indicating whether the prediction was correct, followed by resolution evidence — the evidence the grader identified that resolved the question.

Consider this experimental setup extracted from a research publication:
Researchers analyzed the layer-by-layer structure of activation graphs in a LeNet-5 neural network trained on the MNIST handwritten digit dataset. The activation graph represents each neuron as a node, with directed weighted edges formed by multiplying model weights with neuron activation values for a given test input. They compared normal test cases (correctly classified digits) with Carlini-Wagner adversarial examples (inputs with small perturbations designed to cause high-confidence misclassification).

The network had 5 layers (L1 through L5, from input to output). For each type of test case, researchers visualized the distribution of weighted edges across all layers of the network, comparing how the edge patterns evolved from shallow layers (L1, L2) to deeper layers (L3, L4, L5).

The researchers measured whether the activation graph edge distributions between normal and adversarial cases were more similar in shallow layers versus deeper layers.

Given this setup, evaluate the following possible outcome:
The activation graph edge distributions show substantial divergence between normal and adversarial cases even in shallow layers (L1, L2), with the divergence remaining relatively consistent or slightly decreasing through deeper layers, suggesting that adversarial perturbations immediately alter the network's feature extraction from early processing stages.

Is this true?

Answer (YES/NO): NO